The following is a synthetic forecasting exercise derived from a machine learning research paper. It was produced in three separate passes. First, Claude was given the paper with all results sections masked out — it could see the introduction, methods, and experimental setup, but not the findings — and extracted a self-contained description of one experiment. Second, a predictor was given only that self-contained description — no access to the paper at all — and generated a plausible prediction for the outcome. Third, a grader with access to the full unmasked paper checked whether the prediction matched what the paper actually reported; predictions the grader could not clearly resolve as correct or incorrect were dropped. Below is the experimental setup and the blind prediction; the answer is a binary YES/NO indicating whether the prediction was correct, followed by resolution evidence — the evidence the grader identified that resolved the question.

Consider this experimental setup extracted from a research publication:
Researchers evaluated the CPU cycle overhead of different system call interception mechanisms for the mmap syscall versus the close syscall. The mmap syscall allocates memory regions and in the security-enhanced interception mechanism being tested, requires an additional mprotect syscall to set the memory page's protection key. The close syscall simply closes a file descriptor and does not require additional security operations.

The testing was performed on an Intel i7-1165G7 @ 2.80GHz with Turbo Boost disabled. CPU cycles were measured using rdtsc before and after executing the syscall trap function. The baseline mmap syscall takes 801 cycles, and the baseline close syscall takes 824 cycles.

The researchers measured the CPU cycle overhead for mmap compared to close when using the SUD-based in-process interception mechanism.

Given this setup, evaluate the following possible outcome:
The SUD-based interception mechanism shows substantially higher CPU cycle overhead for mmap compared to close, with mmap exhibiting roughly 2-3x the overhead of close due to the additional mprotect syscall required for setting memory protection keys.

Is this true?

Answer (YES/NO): NO